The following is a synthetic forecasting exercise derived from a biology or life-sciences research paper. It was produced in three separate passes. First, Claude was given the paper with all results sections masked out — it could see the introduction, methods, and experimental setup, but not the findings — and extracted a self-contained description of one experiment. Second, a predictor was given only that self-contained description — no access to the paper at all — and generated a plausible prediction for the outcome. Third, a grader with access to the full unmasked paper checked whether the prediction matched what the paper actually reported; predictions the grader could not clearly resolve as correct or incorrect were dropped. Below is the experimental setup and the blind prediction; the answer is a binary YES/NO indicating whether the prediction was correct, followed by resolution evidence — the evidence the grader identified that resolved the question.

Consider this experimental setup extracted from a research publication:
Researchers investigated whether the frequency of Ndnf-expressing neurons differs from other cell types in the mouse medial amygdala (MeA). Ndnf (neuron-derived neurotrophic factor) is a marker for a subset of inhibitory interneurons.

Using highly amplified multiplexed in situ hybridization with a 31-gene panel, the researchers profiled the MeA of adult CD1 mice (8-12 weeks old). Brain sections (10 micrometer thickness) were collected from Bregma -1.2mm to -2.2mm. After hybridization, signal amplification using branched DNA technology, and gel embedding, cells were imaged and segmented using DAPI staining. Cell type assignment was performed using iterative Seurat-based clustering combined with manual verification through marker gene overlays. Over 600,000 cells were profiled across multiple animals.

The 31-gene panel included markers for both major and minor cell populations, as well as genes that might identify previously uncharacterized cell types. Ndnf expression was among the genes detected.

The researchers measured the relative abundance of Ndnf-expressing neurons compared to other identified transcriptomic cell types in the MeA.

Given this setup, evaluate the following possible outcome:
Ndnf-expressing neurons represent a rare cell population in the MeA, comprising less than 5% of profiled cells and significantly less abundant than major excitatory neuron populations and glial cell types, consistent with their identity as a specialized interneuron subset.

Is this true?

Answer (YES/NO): YES